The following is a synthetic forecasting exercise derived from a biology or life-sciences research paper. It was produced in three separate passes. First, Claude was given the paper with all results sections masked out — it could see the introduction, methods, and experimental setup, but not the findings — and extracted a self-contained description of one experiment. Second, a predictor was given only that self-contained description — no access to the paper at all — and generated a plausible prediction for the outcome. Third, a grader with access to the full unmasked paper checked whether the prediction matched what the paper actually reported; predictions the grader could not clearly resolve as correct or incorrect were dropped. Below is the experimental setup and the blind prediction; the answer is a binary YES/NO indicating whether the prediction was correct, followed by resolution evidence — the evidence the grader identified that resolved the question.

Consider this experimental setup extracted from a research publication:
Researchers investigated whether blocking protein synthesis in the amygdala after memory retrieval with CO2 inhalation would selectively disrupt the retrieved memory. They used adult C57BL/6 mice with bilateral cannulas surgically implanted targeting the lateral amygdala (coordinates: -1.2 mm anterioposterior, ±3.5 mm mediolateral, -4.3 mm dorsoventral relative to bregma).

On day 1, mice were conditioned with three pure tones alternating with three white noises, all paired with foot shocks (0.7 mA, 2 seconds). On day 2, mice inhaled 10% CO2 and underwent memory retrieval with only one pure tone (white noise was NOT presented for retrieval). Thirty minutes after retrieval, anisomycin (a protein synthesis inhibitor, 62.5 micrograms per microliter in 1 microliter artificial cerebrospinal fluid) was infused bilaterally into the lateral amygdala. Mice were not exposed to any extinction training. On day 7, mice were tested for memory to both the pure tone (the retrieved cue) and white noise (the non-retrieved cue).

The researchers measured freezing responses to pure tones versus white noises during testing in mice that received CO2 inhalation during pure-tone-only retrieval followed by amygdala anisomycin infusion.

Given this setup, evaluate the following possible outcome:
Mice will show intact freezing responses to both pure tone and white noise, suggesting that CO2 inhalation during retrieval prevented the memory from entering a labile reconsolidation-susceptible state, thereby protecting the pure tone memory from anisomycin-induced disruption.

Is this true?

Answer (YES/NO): NO